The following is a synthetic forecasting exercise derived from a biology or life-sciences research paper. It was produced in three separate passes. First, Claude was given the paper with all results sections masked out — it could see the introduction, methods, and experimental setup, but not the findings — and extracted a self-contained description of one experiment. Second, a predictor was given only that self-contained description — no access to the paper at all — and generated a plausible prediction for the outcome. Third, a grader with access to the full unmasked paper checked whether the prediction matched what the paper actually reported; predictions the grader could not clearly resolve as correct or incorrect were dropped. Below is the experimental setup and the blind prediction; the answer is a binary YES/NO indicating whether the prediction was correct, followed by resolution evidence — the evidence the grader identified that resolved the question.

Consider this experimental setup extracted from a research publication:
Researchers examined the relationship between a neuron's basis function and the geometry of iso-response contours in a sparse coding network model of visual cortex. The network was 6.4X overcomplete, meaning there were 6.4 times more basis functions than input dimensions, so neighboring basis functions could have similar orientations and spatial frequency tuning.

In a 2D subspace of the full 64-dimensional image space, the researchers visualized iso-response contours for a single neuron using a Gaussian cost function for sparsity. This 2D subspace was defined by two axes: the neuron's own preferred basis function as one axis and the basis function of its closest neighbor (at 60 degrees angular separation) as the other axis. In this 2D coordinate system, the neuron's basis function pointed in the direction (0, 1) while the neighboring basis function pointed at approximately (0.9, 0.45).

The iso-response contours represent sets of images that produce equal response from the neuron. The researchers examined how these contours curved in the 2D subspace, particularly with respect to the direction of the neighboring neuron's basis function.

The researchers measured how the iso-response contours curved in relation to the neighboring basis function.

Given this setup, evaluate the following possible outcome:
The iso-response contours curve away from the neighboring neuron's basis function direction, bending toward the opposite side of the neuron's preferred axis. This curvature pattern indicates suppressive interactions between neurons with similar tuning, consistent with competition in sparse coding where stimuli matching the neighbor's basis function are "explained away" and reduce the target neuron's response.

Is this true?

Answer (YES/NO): YES